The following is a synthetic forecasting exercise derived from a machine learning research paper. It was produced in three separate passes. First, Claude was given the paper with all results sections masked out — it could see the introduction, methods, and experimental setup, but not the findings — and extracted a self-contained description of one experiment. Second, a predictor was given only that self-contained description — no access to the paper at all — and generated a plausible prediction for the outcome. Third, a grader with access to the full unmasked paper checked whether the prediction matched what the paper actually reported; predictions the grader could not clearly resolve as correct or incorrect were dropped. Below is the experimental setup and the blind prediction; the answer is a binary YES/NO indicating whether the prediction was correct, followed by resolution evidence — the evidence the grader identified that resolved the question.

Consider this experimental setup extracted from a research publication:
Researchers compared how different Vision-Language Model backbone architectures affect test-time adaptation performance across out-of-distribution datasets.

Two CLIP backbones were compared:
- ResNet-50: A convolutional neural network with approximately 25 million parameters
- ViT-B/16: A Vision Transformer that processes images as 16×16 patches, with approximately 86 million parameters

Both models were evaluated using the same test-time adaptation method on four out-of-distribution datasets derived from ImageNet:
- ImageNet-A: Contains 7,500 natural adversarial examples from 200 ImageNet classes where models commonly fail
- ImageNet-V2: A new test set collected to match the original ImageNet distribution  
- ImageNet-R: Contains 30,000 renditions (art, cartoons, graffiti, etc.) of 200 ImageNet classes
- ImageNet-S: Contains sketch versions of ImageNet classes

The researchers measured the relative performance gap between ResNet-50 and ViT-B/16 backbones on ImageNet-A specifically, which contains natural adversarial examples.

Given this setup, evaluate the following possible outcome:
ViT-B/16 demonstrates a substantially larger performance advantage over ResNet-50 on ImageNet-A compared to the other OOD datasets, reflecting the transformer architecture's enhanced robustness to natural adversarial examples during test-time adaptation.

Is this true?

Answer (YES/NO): YES